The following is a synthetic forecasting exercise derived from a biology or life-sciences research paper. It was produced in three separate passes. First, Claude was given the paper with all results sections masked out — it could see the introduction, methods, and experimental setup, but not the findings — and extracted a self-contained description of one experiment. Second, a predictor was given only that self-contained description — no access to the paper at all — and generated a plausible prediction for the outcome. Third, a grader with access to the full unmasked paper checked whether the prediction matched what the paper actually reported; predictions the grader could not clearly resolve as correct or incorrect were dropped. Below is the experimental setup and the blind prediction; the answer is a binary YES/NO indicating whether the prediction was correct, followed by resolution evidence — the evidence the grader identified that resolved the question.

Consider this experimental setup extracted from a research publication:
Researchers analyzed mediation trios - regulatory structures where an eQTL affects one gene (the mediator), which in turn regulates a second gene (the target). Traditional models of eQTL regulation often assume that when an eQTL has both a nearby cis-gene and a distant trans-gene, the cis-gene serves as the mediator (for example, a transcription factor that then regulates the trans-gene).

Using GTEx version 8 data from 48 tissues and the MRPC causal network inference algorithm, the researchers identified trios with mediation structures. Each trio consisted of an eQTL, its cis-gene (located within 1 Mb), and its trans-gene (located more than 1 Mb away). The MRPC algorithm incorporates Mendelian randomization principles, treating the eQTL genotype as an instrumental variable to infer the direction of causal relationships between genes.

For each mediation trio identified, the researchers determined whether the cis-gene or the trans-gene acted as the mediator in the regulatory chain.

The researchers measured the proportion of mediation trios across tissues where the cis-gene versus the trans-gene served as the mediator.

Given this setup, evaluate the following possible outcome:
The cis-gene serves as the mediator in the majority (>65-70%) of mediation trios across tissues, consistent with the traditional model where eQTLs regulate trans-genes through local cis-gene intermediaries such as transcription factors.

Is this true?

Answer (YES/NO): NO